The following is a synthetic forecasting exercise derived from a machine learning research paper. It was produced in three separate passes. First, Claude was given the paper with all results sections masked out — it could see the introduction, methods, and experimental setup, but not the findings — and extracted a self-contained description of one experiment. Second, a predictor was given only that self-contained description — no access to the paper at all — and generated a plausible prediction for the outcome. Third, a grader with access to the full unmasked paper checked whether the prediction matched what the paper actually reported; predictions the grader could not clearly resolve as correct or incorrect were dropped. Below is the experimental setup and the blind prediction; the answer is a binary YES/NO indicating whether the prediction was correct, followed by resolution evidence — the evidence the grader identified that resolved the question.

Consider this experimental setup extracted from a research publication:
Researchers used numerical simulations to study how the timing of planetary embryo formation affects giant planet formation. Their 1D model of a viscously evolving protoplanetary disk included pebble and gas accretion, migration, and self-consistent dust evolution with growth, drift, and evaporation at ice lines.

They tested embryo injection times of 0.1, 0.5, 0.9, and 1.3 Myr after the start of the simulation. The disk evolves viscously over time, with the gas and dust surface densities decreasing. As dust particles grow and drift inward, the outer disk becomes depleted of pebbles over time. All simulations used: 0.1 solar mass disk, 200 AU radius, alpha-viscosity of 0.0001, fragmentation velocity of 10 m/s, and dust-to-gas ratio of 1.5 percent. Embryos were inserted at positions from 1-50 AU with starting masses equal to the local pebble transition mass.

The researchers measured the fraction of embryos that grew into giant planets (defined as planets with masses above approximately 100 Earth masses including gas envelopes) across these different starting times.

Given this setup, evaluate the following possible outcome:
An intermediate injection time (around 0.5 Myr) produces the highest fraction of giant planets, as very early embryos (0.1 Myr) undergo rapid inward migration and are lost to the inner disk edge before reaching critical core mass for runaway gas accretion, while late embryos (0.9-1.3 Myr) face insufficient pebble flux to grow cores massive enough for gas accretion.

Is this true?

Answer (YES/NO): NO